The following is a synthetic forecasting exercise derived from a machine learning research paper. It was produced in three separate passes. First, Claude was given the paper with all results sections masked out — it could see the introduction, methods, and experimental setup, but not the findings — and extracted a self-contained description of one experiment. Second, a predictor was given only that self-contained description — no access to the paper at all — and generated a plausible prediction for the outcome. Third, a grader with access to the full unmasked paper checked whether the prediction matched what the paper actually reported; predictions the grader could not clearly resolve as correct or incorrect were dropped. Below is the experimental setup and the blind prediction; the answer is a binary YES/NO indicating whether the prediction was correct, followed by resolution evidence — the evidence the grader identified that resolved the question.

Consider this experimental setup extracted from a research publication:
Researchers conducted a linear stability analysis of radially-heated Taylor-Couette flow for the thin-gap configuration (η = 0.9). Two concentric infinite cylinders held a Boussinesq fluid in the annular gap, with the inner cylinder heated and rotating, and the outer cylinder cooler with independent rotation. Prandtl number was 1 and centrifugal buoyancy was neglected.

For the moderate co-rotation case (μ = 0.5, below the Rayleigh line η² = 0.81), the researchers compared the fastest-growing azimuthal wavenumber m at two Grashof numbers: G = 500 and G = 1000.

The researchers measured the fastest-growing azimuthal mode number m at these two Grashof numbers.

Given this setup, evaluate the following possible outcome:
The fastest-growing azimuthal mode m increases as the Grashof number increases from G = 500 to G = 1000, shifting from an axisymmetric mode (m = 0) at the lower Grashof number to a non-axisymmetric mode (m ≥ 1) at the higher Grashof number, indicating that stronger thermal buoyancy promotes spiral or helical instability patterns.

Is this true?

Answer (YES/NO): NO